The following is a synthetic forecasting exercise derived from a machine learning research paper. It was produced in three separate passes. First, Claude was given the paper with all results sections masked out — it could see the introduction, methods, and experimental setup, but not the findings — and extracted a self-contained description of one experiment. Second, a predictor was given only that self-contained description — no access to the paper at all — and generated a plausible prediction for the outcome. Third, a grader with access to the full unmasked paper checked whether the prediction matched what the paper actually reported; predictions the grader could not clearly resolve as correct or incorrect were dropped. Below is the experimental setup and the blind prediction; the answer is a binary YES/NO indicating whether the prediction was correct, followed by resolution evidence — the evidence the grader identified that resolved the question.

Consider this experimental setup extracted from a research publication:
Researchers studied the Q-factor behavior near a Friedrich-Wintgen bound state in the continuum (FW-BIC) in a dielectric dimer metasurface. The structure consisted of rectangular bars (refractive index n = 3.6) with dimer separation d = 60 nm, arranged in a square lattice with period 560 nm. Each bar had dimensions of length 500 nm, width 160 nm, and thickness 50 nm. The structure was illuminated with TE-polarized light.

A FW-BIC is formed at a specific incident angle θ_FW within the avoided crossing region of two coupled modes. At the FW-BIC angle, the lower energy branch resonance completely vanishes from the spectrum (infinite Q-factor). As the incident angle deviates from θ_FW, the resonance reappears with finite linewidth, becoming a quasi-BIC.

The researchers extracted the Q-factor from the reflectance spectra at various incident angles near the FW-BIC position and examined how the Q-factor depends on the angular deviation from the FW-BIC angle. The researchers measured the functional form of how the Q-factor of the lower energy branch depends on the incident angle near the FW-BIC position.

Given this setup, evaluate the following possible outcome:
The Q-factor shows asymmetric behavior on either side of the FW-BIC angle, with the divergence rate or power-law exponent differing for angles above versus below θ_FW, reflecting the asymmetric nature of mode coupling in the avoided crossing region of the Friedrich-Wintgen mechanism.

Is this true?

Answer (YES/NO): NO